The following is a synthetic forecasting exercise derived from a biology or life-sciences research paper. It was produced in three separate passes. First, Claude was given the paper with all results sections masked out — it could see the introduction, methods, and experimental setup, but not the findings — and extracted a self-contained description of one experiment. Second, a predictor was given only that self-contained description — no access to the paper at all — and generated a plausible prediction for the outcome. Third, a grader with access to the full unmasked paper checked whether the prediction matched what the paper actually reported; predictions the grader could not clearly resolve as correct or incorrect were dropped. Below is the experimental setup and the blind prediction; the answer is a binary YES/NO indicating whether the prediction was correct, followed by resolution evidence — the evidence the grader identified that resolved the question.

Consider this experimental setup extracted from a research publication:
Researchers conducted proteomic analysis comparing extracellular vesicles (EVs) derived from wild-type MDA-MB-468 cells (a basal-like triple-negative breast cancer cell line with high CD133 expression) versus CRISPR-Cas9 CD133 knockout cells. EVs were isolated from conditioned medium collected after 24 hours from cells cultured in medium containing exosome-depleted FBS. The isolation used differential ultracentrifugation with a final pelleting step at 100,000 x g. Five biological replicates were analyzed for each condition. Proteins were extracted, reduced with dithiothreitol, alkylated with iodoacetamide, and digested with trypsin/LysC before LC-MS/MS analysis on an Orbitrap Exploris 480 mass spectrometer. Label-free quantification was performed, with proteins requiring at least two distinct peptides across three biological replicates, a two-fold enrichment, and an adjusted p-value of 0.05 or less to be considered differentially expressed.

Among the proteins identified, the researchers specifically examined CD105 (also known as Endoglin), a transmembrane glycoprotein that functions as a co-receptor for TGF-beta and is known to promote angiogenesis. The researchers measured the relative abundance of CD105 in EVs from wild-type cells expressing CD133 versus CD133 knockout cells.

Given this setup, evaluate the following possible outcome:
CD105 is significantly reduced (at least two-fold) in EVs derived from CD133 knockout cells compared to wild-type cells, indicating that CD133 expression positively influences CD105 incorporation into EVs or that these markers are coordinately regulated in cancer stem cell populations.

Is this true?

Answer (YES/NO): YES